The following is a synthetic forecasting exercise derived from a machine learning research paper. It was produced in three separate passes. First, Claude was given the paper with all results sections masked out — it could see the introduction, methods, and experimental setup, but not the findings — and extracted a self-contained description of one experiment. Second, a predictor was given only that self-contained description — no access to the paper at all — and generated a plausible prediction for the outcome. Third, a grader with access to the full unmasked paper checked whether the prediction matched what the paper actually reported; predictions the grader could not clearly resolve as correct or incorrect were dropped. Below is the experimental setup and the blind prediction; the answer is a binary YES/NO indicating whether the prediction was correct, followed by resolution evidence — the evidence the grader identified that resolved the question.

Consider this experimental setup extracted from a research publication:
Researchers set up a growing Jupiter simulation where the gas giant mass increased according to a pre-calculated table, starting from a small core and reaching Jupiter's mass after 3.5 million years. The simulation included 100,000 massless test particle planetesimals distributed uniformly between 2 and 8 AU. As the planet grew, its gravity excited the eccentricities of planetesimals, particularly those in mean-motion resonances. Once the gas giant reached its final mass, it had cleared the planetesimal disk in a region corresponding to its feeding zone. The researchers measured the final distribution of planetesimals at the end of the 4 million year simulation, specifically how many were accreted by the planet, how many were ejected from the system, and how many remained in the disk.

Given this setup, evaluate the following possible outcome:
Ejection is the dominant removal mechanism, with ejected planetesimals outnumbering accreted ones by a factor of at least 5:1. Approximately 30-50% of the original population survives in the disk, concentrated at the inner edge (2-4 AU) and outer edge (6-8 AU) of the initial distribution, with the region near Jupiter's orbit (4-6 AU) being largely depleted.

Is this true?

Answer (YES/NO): NO